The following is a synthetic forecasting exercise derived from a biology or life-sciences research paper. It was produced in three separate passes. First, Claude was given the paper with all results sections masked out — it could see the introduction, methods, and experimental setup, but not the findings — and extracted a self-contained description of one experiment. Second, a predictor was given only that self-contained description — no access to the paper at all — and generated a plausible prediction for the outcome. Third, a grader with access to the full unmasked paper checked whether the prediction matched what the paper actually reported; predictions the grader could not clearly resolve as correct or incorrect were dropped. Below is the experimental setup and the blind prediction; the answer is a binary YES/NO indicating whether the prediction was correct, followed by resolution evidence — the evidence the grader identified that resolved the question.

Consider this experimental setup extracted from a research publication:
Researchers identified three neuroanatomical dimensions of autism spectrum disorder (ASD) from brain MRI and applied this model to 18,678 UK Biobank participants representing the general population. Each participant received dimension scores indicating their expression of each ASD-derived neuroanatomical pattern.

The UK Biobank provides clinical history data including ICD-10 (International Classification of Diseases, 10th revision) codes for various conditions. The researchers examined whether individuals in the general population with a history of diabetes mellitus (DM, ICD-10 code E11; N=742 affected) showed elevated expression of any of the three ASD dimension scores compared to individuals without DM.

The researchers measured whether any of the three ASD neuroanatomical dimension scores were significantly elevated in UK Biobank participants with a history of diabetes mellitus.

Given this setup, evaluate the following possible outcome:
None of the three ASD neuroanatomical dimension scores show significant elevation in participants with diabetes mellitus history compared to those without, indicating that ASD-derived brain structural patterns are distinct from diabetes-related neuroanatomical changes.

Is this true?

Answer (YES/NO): NO